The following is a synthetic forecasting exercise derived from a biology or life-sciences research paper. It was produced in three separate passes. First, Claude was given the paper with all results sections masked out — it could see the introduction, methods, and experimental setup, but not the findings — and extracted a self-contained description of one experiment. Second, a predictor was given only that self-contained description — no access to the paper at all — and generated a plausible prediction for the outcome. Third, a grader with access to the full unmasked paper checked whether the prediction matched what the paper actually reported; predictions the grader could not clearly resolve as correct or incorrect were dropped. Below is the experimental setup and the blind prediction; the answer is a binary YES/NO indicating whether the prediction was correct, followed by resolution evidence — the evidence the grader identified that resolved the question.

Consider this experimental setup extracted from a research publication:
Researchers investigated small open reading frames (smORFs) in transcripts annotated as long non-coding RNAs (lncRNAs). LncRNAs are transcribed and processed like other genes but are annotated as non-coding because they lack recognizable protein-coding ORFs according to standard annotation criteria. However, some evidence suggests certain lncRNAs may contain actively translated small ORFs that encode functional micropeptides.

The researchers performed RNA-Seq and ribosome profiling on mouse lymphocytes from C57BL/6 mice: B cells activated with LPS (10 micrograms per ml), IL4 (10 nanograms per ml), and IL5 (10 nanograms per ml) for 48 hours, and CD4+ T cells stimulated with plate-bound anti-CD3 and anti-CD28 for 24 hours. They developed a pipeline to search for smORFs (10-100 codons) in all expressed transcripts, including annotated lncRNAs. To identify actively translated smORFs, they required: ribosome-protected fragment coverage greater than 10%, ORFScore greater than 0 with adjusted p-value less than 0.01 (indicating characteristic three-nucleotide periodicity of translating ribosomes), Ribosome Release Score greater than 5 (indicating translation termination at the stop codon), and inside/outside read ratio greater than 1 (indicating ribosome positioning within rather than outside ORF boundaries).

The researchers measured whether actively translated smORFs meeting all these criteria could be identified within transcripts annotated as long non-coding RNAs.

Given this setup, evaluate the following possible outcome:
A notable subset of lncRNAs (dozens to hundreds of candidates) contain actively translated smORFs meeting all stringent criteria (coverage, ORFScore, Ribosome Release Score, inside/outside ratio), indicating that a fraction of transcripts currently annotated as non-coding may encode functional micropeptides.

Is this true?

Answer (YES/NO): YES